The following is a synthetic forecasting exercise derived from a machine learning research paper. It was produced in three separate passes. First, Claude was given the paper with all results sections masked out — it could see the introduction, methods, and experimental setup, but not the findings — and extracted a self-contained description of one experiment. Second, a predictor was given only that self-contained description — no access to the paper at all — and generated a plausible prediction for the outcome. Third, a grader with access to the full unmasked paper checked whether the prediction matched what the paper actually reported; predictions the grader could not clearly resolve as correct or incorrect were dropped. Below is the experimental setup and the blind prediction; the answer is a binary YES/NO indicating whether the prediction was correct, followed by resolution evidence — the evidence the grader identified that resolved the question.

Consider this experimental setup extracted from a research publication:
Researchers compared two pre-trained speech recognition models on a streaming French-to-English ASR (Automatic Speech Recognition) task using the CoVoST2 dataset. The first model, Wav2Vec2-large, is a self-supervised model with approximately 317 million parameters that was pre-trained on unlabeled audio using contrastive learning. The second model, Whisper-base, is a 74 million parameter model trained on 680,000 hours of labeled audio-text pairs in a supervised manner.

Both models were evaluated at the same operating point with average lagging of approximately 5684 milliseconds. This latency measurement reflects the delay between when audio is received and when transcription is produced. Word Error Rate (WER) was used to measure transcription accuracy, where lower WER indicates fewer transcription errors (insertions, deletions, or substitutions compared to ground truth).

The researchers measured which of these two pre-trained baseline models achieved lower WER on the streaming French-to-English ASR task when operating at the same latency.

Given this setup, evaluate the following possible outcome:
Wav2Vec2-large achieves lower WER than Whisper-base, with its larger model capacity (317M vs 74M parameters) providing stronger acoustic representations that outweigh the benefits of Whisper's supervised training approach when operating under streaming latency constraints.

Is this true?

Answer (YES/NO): YES